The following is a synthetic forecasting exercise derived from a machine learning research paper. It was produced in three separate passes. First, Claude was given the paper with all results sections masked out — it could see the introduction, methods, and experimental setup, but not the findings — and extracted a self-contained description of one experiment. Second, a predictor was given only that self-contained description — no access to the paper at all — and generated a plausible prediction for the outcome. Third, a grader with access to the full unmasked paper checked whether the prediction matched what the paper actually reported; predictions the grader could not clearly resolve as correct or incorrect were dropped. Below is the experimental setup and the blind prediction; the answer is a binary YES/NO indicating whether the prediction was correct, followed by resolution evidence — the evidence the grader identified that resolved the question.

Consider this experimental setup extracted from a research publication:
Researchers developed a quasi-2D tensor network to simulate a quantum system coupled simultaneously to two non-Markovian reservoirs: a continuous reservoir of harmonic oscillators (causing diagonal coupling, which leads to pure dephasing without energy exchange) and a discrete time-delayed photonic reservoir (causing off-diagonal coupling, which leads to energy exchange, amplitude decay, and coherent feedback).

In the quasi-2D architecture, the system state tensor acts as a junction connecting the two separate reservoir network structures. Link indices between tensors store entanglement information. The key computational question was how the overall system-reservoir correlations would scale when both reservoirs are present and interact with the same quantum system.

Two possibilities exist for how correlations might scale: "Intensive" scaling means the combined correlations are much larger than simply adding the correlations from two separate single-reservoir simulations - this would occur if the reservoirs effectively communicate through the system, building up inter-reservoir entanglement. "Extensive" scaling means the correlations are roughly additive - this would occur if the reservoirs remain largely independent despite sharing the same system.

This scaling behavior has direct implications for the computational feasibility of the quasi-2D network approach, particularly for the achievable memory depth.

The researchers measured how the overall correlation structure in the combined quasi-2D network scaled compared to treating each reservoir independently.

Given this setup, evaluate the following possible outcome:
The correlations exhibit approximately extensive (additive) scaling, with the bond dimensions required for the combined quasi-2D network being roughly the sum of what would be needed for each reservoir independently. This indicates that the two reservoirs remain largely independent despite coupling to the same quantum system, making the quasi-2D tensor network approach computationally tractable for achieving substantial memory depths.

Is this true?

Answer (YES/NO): NO